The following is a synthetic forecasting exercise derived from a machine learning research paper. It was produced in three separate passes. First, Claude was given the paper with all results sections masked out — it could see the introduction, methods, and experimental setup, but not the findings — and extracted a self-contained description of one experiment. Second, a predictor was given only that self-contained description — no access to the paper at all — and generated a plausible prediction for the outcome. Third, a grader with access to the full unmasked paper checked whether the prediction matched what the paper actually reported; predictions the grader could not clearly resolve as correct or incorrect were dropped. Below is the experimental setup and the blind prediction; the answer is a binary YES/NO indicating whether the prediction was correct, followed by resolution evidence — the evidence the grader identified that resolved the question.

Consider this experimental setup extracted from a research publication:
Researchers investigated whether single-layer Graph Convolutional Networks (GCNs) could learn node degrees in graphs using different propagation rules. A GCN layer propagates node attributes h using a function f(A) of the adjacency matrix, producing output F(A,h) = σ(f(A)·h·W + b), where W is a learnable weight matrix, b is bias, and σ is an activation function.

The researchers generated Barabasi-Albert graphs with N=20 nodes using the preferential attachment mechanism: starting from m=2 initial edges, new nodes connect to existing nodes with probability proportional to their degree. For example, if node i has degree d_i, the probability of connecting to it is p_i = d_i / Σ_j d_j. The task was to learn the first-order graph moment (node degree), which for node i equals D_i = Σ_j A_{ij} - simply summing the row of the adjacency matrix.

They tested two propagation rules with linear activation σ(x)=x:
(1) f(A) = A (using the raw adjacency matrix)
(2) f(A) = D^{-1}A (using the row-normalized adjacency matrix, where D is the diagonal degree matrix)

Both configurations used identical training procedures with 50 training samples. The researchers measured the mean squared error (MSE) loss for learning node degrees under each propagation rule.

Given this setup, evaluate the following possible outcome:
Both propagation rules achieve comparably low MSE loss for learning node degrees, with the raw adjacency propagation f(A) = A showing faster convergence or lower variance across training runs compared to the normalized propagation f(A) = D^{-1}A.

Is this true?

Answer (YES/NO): NO